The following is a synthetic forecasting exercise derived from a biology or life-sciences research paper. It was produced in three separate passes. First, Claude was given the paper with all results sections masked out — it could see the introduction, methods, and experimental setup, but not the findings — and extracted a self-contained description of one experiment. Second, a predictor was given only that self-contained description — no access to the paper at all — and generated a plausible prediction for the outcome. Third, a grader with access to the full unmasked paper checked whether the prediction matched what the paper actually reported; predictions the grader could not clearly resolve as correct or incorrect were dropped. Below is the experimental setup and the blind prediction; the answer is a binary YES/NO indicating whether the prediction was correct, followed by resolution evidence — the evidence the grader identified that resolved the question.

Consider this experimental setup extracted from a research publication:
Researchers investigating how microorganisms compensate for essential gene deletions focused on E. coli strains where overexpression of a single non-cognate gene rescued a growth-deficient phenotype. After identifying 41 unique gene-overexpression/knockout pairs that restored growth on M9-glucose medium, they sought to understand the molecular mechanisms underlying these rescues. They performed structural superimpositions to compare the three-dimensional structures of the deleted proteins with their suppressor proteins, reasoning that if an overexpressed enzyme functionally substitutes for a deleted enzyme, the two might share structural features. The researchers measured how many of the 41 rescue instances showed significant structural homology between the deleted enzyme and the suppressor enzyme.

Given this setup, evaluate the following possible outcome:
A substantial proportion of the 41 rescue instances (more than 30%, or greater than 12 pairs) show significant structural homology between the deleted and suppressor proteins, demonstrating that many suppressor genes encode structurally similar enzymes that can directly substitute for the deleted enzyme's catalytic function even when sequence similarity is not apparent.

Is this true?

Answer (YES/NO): NO